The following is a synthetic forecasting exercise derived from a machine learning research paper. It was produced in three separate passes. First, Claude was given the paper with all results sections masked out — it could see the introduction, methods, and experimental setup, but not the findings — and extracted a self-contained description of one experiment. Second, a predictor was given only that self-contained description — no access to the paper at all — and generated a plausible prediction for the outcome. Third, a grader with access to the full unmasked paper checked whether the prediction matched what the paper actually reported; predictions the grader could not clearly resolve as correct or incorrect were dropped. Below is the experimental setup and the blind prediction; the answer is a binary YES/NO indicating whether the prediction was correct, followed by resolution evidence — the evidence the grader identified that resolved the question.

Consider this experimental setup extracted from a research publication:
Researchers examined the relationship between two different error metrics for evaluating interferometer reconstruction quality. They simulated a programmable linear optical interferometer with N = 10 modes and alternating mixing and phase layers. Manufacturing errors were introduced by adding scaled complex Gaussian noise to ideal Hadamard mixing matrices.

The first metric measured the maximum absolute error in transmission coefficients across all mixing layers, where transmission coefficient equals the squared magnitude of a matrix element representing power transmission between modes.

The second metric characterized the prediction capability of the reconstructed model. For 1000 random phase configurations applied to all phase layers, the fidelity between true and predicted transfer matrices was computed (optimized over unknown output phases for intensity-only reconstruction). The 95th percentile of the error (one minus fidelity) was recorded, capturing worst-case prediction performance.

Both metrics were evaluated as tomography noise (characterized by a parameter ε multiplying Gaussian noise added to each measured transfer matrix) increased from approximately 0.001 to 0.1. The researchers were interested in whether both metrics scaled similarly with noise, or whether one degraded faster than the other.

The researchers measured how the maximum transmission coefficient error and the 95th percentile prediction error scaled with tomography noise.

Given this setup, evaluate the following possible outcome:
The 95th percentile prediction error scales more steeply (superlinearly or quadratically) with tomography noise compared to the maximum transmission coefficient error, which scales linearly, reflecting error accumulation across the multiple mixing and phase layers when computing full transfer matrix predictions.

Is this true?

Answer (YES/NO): YES